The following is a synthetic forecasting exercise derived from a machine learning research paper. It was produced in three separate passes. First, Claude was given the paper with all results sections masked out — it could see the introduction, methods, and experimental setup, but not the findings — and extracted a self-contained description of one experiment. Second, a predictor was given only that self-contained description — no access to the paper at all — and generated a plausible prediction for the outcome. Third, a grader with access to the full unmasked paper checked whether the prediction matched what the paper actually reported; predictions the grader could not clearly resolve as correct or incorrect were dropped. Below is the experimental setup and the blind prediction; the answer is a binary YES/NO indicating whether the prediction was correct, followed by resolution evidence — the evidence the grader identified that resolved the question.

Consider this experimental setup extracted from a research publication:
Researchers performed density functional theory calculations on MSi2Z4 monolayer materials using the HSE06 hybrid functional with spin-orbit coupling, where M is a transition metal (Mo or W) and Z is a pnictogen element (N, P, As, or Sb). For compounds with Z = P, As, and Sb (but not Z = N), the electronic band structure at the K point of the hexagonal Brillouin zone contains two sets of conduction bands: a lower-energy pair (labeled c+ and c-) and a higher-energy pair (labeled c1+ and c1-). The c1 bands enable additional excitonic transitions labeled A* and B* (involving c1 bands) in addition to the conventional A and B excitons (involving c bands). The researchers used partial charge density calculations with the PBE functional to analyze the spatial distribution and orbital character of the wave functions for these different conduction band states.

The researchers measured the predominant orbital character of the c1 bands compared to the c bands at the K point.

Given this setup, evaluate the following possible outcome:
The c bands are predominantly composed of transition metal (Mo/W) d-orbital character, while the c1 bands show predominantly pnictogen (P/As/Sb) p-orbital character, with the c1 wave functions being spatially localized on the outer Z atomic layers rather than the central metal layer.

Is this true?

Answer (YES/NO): NO